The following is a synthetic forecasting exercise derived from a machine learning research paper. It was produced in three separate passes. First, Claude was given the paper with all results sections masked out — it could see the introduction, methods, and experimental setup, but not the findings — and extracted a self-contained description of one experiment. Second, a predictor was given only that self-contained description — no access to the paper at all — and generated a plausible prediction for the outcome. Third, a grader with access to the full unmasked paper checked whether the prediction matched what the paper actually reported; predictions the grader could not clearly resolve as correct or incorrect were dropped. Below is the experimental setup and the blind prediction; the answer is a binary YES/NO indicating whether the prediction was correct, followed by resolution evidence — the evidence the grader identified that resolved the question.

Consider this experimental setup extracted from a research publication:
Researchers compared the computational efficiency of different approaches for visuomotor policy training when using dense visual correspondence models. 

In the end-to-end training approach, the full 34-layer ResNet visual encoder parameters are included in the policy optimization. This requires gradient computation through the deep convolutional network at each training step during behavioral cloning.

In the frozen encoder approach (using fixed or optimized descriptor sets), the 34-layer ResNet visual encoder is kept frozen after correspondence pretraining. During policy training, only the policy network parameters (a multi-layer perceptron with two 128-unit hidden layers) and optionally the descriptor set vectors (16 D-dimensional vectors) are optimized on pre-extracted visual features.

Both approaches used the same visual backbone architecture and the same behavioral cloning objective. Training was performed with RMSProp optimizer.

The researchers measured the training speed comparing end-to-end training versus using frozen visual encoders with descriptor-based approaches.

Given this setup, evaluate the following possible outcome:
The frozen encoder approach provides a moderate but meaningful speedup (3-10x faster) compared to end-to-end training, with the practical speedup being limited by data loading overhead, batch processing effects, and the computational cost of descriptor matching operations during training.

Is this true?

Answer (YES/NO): NO